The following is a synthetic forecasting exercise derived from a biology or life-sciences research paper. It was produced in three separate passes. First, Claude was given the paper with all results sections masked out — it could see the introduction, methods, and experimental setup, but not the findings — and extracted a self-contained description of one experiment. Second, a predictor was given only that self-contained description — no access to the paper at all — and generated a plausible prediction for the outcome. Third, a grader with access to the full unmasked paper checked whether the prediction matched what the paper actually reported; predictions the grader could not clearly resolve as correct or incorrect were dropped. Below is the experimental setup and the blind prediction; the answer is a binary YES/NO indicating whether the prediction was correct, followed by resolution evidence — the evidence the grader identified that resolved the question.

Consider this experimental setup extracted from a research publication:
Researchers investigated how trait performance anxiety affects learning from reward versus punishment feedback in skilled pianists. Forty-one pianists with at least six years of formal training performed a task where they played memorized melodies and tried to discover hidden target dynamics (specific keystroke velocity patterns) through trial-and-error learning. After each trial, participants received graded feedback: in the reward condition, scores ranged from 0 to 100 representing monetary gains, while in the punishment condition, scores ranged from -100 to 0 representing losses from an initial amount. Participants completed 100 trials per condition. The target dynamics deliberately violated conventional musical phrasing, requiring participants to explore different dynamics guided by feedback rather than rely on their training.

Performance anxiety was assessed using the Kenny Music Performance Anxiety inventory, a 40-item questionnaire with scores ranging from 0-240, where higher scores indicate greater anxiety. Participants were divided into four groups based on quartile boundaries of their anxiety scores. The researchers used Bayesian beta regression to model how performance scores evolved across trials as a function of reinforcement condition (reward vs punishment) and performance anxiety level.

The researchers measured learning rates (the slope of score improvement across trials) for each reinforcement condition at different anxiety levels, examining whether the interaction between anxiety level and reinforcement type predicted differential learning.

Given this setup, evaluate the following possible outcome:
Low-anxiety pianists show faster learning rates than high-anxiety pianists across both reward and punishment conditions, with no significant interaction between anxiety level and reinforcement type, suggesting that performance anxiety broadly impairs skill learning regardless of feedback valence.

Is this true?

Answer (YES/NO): NO